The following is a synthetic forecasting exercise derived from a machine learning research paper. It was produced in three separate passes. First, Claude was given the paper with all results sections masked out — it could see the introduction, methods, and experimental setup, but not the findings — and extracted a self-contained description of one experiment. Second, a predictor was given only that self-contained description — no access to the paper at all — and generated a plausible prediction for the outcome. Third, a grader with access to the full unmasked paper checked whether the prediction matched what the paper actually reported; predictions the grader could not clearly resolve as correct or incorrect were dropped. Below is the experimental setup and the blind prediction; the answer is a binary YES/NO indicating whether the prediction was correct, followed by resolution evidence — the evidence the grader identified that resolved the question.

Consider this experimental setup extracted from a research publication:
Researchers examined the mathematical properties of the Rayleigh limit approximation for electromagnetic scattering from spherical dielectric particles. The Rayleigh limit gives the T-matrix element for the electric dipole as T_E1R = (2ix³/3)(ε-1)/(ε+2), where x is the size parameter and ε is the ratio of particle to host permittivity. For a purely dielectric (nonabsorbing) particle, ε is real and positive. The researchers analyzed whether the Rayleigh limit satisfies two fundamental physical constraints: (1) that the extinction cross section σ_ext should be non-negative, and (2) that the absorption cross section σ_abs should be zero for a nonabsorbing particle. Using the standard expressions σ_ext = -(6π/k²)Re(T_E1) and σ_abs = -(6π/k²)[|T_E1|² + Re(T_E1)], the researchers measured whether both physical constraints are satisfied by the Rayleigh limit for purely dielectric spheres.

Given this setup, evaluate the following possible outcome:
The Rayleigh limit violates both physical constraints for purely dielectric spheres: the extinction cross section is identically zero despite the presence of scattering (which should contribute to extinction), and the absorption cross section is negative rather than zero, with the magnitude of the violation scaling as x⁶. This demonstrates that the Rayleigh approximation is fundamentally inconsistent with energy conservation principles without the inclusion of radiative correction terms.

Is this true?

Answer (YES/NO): NO